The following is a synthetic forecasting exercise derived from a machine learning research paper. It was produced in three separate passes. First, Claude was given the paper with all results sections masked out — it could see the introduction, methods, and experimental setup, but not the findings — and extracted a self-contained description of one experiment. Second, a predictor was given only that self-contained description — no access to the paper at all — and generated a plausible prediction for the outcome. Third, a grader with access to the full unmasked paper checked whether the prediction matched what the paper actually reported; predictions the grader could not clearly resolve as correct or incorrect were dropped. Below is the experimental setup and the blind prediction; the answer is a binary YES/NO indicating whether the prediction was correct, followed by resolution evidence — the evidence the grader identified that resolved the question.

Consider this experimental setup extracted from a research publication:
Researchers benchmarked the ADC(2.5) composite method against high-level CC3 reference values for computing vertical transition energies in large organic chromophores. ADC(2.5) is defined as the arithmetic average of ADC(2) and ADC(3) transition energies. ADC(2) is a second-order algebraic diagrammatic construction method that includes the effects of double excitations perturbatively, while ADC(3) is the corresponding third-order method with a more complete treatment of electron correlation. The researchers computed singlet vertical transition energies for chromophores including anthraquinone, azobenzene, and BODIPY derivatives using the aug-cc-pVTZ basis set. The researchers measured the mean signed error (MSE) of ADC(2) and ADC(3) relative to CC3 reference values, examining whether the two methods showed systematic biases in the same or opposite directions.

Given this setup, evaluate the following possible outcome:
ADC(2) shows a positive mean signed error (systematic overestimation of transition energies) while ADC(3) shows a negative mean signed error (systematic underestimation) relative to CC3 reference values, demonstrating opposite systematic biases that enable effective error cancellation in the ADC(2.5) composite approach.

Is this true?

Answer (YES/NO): NO